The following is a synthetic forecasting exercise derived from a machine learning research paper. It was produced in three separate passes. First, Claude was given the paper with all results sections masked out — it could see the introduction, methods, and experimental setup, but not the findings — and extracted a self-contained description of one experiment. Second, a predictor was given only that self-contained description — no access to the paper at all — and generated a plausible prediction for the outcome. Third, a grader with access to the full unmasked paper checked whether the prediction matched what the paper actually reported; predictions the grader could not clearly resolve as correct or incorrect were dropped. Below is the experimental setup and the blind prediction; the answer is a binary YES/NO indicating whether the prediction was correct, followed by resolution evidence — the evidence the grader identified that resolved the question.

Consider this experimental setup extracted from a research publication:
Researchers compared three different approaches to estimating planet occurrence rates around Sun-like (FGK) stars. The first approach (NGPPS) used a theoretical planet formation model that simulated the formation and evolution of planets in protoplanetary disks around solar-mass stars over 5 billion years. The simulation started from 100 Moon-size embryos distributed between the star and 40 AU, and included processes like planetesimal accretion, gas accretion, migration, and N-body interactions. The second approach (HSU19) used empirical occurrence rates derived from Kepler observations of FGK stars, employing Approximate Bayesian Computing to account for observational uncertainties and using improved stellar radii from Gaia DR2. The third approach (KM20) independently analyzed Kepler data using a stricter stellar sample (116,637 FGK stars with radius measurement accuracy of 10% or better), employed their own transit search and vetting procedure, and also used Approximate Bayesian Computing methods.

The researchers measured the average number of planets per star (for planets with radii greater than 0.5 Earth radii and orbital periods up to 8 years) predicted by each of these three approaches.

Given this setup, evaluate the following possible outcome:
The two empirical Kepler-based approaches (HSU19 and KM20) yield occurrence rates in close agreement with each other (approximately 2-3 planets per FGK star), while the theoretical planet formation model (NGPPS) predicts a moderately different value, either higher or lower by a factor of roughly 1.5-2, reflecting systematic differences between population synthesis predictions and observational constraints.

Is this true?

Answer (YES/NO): NO